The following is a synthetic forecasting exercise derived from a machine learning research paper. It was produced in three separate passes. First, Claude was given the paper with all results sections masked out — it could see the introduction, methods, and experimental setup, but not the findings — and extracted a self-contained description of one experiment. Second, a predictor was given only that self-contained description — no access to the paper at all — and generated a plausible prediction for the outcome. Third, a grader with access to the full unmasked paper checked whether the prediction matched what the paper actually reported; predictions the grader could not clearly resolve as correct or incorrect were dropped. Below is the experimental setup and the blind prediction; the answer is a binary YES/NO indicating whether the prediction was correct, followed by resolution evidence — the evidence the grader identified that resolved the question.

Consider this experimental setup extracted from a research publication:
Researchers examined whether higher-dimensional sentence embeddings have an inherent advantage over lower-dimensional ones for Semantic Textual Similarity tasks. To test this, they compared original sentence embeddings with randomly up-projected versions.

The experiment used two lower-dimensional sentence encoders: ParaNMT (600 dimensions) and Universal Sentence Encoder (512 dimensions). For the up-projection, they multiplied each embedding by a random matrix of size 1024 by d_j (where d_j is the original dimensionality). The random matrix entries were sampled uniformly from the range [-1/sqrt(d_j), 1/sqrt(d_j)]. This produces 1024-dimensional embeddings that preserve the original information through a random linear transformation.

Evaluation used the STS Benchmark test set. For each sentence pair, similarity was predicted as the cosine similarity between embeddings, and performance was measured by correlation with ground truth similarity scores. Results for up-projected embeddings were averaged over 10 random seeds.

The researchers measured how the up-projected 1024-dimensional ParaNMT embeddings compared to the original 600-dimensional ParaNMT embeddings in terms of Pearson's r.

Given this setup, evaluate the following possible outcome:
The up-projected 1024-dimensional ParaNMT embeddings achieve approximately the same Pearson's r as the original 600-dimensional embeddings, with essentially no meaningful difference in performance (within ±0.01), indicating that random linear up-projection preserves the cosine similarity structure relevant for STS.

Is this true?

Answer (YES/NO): NO